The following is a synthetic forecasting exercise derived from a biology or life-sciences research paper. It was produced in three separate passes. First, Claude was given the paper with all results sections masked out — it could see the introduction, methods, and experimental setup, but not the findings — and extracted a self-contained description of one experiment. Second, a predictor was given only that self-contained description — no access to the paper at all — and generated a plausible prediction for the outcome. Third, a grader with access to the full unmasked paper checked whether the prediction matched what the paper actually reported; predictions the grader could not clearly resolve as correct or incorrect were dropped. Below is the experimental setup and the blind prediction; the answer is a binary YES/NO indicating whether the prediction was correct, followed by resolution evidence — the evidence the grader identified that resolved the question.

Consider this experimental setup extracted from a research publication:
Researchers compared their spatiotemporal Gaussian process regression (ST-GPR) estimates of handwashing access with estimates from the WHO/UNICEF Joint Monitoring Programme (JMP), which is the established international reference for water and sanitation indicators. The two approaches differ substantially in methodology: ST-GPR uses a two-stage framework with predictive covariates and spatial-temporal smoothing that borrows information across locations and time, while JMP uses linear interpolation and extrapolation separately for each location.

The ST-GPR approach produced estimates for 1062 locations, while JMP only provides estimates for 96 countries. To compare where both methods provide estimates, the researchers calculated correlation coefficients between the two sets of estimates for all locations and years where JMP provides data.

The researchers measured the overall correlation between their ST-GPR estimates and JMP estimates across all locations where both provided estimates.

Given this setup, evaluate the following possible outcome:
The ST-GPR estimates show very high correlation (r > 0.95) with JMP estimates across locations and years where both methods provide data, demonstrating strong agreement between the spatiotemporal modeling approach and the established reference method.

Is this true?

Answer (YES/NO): NO